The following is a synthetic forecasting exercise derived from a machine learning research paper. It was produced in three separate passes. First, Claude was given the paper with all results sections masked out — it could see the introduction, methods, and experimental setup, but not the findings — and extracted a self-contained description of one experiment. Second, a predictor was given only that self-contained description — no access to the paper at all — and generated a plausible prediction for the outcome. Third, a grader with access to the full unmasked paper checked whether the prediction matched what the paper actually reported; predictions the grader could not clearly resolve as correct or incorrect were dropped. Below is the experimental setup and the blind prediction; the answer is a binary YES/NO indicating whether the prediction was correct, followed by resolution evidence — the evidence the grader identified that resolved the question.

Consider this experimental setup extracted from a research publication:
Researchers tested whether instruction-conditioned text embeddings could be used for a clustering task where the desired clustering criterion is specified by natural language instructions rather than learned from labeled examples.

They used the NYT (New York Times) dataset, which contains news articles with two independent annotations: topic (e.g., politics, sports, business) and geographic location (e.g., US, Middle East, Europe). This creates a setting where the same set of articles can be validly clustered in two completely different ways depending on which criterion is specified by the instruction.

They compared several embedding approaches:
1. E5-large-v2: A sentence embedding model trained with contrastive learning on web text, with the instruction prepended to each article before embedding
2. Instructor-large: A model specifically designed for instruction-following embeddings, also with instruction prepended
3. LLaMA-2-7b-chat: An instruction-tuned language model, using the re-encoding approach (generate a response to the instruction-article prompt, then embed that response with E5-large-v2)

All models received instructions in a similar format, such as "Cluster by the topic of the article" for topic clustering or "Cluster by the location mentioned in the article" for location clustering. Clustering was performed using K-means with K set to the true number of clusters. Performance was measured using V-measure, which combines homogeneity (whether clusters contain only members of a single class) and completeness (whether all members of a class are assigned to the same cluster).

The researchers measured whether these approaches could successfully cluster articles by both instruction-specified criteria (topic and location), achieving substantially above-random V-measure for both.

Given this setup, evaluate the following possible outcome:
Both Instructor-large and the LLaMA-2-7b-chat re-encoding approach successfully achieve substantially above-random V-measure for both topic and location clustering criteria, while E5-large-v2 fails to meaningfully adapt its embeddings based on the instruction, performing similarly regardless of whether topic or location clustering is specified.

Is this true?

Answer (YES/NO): NO